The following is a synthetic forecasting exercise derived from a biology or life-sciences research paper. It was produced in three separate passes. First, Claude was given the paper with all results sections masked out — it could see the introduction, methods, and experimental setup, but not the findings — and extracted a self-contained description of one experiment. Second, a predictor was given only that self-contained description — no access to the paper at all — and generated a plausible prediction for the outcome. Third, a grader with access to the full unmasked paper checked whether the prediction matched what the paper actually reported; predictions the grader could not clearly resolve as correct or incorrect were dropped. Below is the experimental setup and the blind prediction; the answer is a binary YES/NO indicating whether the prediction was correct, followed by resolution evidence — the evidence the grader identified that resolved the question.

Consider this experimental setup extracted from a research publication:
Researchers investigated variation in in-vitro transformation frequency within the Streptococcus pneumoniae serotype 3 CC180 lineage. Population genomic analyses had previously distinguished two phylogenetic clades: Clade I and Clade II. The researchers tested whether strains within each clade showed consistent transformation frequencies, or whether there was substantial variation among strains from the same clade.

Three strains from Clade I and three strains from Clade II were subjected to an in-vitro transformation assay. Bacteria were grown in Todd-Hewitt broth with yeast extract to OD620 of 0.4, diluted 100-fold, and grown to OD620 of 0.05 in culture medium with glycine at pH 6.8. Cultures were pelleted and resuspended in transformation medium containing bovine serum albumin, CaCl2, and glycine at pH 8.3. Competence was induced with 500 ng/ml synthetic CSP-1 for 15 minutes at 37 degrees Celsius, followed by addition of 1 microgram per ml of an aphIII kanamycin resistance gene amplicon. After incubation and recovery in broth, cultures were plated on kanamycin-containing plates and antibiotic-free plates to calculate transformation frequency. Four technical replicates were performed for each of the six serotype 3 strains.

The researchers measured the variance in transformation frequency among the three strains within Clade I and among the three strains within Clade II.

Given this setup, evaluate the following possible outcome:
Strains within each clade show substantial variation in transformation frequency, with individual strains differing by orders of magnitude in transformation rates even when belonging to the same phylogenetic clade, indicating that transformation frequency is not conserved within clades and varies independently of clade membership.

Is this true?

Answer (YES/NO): NO